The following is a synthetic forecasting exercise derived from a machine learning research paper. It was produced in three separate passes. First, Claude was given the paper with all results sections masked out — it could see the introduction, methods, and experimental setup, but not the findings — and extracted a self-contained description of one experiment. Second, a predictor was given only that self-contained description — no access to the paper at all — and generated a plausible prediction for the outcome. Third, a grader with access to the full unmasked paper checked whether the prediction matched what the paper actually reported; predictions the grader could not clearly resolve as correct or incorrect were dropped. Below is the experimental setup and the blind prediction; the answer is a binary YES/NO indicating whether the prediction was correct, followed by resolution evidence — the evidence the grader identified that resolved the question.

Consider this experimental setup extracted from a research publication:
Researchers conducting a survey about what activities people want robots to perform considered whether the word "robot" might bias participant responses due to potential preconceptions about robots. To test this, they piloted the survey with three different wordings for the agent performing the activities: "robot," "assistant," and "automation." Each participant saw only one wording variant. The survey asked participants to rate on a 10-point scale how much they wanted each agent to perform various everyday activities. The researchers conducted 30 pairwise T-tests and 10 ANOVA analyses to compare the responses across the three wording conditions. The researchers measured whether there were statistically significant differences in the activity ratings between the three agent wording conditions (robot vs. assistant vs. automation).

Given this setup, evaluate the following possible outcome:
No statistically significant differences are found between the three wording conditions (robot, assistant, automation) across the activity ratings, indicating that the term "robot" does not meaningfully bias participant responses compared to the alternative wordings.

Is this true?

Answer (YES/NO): YES